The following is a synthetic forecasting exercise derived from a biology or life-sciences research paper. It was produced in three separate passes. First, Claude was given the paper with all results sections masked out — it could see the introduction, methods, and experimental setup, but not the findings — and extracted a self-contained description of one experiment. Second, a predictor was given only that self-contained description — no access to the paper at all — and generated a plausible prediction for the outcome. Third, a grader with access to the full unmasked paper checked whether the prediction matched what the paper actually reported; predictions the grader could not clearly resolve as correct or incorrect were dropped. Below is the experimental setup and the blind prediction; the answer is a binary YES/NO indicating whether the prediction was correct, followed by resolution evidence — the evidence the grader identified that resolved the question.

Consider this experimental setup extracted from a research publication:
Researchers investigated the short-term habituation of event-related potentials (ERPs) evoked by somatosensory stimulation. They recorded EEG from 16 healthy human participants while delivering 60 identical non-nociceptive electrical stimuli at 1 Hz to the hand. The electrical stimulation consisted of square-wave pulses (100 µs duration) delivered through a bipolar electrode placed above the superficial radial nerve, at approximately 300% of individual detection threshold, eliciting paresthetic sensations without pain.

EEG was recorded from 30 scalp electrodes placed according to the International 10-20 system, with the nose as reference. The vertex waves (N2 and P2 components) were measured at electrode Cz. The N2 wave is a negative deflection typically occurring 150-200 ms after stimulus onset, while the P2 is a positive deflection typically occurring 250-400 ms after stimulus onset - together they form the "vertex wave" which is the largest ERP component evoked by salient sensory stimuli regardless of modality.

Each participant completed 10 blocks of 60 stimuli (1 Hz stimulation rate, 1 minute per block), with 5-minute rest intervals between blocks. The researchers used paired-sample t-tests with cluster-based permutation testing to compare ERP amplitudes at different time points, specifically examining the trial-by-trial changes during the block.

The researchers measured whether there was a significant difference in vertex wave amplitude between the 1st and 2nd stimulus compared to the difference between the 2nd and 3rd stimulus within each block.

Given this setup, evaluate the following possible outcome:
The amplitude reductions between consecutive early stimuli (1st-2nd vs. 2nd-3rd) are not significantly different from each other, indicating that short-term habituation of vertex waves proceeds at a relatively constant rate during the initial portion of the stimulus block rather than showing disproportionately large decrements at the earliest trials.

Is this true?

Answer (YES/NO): NO